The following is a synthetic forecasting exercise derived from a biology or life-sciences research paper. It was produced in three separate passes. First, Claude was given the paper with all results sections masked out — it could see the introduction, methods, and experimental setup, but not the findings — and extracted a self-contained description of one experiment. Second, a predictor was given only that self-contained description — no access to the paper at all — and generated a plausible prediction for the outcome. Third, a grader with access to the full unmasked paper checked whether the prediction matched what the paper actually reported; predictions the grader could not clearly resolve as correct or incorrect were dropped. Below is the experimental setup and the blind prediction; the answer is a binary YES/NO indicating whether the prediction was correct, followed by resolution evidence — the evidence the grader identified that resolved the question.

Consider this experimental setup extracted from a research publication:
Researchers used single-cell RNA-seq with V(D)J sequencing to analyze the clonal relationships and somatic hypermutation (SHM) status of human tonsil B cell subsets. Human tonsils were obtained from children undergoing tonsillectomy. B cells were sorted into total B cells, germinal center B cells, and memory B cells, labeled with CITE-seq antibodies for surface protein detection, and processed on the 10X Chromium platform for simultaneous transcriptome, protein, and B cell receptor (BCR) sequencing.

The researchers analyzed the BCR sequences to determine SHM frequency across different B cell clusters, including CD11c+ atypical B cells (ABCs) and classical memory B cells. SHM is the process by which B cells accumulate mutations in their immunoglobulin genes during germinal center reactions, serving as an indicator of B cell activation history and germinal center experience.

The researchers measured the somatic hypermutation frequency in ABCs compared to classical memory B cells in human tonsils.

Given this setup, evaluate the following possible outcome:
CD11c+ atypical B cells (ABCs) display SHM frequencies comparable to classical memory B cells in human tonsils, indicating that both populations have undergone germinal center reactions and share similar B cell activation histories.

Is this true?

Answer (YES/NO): YES